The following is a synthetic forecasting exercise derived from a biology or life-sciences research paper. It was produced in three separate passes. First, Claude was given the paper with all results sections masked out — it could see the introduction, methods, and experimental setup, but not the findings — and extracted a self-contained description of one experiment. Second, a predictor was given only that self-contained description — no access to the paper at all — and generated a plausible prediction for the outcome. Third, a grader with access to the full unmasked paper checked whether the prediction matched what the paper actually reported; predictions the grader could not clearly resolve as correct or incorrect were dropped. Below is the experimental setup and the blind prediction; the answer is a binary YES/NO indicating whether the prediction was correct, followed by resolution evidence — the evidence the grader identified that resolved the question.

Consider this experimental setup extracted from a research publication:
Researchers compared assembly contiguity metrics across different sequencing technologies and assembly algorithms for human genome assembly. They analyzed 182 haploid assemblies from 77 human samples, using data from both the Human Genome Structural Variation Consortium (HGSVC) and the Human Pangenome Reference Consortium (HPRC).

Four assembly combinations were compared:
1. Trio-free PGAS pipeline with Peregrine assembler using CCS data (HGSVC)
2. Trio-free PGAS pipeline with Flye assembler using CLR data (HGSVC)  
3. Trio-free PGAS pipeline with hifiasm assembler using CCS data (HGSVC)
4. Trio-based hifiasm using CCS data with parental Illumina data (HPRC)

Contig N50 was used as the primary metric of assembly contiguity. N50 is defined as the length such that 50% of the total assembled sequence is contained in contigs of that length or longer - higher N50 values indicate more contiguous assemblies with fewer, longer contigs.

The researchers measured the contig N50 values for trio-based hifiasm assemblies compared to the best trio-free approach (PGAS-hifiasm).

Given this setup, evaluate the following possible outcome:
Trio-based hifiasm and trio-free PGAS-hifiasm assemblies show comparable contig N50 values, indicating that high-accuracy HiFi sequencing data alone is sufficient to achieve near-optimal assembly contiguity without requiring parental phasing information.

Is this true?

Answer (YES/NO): NO